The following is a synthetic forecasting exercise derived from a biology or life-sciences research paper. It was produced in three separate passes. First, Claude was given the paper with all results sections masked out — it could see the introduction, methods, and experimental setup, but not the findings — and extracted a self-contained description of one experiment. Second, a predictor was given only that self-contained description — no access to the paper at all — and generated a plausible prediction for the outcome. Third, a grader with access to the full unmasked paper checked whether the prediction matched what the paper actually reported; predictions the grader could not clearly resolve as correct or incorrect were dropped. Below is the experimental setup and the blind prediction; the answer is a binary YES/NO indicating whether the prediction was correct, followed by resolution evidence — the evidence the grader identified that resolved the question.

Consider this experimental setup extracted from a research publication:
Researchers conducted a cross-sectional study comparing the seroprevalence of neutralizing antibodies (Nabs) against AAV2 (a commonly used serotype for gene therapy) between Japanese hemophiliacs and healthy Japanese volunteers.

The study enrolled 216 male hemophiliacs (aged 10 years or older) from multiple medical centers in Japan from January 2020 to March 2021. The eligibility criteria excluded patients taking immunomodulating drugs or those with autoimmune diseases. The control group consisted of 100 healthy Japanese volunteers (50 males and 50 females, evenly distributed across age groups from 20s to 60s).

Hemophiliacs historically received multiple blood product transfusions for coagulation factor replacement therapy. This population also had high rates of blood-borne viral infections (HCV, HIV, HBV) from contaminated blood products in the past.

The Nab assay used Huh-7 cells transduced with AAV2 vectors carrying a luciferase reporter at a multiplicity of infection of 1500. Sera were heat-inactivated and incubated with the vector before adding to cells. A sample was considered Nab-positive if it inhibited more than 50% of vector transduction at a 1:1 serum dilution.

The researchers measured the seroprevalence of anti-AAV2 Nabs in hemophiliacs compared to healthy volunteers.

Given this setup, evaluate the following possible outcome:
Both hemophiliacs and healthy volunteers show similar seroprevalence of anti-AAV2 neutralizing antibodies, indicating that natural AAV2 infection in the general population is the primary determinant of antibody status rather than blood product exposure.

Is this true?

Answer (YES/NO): YES